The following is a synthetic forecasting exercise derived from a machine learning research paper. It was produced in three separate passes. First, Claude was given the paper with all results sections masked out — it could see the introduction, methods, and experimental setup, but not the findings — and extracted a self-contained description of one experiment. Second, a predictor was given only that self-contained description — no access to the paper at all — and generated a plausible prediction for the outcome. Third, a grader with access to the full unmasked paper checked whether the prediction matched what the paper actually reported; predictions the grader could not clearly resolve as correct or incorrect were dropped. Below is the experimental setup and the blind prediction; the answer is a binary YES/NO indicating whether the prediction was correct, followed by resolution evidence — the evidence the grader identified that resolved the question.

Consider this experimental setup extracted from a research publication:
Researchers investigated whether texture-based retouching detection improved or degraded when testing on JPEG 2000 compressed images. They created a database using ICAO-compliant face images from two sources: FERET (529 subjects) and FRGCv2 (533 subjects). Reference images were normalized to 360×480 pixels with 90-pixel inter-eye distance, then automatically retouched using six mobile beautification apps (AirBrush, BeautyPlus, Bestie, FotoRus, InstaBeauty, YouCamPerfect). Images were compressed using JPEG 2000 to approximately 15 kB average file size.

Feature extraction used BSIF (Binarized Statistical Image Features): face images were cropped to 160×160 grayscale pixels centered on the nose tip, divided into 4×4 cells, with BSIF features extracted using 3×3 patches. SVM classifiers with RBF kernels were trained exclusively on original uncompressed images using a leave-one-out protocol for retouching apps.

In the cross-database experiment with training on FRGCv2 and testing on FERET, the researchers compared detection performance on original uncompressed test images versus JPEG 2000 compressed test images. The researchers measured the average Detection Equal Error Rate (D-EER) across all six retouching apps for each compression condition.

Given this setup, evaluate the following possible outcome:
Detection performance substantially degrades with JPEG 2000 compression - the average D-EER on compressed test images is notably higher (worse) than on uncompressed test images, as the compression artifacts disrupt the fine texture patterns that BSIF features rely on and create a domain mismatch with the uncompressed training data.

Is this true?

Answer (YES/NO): NO